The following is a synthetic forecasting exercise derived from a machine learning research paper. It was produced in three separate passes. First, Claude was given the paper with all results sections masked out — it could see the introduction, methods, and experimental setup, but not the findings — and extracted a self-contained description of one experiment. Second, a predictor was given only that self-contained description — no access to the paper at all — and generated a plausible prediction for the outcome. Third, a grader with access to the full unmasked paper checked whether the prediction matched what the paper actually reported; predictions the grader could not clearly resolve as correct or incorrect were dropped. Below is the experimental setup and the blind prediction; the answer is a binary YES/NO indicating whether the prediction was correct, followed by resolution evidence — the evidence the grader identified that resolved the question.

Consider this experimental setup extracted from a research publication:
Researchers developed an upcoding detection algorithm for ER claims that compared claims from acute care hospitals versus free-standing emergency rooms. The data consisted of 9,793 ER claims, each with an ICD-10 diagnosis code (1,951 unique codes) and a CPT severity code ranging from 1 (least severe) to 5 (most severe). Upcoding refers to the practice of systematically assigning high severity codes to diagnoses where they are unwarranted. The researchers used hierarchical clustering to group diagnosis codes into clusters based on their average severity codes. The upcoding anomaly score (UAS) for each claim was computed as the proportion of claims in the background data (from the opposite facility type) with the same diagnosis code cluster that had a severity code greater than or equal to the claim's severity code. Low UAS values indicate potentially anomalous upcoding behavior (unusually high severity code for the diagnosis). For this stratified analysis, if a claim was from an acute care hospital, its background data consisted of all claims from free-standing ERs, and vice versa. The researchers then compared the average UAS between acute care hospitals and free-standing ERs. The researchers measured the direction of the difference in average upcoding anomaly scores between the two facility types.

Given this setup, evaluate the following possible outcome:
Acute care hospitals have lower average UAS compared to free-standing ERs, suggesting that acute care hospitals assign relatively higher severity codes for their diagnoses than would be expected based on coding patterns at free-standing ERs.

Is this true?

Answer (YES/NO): NO